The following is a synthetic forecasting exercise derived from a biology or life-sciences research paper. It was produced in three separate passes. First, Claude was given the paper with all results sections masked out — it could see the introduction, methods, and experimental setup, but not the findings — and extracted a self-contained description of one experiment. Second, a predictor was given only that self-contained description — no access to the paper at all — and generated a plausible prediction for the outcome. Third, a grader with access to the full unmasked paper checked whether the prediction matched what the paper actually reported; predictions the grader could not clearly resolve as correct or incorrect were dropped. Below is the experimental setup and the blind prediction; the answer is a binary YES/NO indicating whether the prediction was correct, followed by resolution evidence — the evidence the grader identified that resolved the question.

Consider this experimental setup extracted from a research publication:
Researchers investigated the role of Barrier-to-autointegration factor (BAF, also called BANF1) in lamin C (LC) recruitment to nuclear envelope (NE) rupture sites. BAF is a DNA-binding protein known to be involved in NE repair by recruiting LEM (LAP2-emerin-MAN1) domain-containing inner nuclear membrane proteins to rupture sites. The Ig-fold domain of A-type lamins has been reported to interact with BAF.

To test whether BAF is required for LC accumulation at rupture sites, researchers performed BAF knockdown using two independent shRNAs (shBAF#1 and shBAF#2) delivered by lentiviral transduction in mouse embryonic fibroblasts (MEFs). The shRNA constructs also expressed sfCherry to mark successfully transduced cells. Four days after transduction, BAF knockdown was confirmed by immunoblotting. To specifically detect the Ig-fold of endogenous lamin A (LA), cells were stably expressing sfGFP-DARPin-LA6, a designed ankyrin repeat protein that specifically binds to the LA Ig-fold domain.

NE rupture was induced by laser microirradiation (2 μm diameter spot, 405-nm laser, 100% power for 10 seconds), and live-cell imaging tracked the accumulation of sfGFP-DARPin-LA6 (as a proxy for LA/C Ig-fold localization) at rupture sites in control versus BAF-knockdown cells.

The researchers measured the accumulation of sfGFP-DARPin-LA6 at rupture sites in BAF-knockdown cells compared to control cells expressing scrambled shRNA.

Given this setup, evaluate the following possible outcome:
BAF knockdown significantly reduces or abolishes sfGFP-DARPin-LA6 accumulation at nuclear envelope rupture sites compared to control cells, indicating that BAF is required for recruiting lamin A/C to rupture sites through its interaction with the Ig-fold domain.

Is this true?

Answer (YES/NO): YES